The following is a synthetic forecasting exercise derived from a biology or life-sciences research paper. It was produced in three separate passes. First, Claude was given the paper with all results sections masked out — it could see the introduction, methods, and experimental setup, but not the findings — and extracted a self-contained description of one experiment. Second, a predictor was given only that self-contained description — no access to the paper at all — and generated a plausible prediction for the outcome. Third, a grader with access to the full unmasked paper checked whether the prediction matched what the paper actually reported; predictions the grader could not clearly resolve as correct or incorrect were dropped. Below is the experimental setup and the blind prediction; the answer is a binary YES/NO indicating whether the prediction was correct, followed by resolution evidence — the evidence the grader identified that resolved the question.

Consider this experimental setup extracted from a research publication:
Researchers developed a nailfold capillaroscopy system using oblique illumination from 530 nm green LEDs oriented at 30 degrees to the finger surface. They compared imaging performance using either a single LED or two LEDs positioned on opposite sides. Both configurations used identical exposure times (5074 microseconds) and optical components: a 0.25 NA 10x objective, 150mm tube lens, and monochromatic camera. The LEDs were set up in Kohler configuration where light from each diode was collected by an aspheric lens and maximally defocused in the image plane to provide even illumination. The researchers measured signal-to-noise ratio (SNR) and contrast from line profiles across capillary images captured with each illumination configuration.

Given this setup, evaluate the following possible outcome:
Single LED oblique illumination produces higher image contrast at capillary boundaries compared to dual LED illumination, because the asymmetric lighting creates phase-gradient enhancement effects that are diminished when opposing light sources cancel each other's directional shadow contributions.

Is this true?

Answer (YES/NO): NO